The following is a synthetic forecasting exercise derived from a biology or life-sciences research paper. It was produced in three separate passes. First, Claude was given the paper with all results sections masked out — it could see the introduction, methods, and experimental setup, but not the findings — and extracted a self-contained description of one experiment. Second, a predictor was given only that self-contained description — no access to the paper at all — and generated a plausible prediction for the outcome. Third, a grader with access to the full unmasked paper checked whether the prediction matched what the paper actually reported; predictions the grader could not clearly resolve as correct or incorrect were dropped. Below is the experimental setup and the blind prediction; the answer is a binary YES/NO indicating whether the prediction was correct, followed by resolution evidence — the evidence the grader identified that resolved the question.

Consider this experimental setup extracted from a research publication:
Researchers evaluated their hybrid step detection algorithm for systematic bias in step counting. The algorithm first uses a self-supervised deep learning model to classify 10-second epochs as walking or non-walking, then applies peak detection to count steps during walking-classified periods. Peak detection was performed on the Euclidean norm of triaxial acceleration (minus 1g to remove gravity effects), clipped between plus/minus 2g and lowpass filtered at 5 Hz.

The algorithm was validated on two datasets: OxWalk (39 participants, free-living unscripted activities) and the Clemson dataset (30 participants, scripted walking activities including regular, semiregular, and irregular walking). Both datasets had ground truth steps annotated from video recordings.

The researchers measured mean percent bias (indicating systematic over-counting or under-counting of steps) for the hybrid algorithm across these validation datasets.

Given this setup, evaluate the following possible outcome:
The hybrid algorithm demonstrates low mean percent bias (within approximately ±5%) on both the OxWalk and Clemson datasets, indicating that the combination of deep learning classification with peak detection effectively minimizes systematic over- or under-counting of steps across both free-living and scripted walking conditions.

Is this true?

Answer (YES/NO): NO